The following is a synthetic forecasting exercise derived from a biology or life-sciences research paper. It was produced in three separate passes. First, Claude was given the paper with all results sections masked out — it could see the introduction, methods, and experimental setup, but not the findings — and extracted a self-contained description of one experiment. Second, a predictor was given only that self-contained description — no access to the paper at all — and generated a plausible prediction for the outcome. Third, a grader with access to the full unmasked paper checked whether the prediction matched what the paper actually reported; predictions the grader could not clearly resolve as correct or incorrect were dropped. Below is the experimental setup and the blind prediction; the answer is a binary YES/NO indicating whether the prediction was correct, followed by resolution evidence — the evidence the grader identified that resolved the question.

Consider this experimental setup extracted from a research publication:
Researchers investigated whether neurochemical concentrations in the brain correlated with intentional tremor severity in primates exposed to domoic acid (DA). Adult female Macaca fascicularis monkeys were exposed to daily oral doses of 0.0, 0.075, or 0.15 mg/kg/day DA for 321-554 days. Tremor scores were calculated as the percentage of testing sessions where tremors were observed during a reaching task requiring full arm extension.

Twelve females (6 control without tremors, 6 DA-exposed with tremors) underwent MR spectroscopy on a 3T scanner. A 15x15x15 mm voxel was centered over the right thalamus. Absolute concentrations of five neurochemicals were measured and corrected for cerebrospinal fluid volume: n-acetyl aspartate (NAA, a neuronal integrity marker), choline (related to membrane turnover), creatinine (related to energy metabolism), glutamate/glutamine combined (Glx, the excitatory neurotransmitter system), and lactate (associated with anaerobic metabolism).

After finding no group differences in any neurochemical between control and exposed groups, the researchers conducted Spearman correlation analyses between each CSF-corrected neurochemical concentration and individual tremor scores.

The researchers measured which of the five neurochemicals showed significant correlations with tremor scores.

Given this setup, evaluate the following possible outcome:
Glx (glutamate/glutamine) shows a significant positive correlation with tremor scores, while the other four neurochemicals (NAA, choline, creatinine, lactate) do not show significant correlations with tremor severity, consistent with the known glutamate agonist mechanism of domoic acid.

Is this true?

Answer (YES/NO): NO